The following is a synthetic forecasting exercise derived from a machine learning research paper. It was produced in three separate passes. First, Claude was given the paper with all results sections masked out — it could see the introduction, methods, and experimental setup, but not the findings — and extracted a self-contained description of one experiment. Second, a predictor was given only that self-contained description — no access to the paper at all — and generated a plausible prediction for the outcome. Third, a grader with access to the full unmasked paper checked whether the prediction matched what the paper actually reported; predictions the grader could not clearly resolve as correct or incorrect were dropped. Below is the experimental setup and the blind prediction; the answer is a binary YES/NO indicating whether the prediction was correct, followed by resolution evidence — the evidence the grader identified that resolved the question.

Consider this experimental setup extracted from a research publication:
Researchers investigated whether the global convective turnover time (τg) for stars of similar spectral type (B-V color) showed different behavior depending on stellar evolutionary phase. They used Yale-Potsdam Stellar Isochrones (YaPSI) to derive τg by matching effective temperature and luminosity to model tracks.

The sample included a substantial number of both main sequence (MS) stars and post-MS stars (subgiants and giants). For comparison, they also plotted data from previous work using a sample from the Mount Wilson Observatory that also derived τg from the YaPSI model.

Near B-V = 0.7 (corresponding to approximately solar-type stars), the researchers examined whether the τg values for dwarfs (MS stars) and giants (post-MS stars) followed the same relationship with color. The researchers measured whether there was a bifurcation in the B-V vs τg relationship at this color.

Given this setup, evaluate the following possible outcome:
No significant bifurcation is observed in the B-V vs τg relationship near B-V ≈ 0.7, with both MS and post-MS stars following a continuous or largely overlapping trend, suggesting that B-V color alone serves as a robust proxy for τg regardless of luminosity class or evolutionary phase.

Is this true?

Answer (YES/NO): NO